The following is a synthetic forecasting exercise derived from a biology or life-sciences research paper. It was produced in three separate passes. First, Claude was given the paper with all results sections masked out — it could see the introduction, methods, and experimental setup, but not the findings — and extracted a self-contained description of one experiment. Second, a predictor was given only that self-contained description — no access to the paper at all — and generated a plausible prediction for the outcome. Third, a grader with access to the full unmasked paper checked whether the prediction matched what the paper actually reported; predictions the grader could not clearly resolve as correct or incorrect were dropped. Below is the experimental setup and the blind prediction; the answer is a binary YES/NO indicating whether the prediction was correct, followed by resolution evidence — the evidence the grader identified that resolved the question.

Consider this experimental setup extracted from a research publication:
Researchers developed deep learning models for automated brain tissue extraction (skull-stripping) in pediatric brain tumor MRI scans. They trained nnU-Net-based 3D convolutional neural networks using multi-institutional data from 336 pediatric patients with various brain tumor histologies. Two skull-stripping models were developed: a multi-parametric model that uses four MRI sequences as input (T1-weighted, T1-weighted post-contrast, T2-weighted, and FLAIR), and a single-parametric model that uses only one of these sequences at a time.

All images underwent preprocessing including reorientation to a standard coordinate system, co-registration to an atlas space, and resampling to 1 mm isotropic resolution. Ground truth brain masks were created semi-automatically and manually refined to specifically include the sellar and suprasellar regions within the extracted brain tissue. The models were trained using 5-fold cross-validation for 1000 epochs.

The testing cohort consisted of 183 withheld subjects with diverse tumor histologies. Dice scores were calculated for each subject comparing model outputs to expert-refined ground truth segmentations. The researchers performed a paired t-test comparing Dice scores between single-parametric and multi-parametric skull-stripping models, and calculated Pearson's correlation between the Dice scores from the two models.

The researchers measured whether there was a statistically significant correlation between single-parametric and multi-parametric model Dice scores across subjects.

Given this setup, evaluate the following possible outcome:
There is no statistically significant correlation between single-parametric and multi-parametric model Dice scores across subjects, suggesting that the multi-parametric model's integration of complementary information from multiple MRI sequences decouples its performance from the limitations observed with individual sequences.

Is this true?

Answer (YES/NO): NO